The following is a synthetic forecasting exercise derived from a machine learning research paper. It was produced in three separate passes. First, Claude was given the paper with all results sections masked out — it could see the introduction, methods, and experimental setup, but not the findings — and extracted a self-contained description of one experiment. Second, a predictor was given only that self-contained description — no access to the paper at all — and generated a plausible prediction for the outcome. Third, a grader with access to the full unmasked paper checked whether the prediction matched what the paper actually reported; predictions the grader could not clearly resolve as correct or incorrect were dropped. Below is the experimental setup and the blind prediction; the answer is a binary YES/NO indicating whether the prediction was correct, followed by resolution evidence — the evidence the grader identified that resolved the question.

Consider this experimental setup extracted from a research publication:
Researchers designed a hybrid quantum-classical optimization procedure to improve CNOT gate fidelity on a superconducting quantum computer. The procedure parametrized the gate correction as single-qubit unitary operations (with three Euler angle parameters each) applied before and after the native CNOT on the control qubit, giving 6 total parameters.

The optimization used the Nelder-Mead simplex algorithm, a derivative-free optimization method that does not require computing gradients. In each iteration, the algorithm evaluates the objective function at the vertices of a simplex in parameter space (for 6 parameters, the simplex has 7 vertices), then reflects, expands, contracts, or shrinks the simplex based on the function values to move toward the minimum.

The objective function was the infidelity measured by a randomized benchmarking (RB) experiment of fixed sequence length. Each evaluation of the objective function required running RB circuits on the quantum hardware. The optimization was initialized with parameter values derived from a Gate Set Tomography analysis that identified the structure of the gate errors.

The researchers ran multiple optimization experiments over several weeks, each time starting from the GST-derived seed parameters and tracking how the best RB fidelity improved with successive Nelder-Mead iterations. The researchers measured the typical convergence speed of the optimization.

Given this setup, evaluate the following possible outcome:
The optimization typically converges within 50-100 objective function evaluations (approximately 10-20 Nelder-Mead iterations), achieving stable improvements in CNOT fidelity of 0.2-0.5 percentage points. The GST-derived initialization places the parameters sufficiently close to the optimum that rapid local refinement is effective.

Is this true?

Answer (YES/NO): NO